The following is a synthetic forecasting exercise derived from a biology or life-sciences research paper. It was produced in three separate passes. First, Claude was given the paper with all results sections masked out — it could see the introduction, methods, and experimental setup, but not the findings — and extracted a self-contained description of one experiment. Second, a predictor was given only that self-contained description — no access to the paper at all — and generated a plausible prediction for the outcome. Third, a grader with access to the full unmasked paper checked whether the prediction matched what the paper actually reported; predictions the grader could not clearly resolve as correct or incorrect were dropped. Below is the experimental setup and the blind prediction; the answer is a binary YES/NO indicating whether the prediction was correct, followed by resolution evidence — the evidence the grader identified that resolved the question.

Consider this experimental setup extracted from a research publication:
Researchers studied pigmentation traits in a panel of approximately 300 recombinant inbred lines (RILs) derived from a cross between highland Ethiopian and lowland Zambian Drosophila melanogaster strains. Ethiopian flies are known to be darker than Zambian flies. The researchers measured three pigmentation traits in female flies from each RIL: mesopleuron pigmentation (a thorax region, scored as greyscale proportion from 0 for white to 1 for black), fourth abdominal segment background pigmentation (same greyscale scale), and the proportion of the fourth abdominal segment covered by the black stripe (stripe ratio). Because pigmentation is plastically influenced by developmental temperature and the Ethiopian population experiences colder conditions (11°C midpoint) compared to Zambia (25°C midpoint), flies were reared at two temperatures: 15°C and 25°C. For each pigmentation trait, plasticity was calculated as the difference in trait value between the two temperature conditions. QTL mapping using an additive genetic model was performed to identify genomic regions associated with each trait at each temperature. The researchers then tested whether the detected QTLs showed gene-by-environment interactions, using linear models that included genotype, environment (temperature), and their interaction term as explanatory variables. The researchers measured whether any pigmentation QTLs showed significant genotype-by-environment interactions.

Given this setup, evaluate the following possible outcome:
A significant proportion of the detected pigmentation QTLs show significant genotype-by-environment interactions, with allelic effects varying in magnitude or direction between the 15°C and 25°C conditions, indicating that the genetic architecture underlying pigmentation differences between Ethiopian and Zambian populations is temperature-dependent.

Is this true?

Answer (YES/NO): NO